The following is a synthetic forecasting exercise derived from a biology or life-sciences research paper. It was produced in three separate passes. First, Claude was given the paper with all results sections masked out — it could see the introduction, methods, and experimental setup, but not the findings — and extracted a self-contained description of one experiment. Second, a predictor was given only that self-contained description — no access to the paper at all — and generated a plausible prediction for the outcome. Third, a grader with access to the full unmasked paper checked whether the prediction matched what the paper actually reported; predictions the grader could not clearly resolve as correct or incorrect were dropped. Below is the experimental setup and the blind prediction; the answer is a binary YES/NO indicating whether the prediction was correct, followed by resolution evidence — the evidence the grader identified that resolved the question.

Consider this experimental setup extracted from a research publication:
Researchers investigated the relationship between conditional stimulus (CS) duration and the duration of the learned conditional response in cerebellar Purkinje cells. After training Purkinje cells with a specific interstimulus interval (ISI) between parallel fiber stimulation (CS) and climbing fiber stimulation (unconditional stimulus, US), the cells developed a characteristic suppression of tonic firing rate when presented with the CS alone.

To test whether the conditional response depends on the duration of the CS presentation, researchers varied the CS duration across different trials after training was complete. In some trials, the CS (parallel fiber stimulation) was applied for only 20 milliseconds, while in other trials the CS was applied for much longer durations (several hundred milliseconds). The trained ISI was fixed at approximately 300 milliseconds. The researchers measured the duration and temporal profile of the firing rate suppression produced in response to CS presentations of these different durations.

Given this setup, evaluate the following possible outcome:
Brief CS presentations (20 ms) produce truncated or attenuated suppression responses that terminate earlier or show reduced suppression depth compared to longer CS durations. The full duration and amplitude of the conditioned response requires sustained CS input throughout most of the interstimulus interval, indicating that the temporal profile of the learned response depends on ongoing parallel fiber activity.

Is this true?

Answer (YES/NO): NO